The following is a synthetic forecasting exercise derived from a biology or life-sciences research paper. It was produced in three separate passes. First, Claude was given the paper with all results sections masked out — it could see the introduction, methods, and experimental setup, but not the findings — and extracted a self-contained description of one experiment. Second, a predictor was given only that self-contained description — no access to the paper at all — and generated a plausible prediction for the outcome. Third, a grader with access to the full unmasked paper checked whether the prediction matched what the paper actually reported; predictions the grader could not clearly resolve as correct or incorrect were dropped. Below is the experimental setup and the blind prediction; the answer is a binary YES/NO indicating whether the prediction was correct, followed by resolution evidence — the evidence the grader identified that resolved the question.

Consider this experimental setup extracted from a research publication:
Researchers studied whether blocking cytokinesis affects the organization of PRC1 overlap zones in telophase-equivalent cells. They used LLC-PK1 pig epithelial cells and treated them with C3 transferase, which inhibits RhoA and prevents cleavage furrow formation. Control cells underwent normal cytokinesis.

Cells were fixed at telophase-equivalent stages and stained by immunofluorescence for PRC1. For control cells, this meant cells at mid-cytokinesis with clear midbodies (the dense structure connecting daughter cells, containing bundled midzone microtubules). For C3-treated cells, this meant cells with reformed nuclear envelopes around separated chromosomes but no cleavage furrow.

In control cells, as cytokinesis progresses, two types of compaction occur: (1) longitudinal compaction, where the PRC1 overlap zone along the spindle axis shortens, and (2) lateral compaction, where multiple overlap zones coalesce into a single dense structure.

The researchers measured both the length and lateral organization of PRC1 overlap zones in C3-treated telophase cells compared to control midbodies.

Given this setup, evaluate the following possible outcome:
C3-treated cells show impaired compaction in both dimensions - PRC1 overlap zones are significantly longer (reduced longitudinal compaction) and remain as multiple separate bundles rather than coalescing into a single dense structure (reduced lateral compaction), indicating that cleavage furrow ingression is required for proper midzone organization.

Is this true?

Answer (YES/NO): NO